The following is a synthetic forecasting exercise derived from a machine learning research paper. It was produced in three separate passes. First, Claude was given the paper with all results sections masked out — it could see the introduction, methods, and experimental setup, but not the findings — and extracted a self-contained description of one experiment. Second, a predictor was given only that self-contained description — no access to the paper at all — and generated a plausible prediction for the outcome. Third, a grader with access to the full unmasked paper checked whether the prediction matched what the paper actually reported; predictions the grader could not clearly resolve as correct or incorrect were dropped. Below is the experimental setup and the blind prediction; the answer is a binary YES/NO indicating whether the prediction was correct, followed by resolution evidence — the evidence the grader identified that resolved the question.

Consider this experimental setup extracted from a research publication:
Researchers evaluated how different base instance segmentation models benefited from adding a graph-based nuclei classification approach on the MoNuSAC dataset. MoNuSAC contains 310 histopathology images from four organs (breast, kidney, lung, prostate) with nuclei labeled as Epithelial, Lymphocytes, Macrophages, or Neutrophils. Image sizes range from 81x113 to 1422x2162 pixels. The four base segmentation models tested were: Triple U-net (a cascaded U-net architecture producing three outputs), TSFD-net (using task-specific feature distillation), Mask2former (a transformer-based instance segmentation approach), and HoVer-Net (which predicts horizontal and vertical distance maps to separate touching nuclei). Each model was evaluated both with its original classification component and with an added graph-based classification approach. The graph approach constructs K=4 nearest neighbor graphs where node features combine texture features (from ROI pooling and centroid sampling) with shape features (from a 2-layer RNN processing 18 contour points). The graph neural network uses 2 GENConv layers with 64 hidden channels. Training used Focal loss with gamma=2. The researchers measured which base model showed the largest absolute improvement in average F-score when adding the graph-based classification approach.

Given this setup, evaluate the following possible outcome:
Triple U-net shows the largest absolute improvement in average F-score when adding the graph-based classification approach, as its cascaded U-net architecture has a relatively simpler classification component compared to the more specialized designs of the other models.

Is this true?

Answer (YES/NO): NO